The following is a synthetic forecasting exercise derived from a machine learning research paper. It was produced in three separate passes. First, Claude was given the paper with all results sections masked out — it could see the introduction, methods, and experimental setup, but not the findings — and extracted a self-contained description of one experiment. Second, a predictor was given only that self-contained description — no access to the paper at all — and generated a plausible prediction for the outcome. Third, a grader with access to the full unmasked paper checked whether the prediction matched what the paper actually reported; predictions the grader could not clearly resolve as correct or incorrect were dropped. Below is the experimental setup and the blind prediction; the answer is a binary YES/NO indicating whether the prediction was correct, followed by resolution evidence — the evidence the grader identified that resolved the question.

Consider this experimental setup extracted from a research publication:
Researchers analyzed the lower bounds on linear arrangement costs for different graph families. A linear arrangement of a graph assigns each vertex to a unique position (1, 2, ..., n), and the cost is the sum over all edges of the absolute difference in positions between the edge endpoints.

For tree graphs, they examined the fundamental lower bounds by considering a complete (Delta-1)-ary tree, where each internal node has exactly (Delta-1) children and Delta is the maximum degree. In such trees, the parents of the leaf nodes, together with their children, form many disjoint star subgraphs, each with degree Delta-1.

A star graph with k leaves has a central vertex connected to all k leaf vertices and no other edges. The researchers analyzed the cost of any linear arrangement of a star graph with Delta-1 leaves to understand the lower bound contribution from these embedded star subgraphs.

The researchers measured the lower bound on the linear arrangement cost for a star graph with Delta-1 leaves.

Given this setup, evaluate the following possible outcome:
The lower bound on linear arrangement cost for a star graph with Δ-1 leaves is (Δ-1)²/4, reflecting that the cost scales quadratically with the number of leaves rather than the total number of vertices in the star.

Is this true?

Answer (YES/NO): NO